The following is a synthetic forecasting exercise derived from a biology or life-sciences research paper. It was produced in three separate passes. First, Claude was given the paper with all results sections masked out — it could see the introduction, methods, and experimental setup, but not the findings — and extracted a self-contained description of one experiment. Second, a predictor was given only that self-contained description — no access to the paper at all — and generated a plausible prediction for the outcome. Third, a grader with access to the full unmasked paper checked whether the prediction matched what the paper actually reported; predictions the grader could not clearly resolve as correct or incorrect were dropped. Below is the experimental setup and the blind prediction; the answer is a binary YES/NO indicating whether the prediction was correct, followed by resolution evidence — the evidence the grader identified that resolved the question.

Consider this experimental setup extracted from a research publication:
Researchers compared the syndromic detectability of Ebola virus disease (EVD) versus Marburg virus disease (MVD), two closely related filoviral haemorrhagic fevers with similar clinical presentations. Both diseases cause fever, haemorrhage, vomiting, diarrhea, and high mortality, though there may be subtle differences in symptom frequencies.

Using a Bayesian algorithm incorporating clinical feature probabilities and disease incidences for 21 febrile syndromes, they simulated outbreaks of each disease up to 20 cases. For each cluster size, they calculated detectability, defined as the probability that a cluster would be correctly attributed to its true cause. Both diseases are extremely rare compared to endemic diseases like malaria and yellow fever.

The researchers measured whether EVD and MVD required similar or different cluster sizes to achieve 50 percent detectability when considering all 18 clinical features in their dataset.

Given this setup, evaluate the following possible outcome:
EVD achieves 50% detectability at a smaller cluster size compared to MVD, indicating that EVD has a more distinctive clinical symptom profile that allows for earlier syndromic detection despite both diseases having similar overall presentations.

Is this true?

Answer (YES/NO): YES